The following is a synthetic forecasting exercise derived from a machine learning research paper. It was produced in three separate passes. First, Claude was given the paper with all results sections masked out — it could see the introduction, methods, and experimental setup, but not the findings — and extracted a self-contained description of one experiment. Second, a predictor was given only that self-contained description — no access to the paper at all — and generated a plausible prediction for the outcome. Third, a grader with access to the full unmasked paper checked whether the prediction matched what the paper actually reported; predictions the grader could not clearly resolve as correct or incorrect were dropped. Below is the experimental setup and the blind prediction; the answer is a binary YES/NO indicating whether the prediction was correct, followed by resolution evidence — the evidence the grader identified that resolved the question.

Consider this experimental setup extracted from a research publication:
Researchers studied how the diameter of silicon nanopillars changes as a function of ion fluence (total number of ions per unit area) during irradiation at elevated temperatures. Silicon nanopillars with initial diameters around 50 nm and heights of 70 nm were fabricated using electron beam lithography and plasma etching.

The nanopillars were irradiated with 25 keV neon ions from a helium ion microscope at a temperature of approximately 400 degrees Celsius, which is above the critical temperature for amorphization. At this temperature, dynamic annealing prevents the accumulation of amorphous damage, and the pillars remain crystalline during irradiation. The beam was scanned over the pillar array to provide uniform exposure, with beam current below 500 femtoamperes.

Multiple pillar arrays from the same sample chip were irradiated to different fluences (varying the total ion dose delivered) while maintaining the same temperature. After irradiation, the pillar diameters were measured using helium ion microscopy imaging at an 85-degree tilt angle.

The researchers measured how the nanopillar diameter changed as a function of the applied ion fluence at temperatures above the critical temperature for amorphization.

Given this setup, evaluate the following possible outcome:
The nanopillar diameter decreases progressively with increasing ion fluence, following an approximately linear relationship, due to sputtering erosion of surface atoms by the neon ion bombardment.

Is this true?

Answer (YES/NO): YES